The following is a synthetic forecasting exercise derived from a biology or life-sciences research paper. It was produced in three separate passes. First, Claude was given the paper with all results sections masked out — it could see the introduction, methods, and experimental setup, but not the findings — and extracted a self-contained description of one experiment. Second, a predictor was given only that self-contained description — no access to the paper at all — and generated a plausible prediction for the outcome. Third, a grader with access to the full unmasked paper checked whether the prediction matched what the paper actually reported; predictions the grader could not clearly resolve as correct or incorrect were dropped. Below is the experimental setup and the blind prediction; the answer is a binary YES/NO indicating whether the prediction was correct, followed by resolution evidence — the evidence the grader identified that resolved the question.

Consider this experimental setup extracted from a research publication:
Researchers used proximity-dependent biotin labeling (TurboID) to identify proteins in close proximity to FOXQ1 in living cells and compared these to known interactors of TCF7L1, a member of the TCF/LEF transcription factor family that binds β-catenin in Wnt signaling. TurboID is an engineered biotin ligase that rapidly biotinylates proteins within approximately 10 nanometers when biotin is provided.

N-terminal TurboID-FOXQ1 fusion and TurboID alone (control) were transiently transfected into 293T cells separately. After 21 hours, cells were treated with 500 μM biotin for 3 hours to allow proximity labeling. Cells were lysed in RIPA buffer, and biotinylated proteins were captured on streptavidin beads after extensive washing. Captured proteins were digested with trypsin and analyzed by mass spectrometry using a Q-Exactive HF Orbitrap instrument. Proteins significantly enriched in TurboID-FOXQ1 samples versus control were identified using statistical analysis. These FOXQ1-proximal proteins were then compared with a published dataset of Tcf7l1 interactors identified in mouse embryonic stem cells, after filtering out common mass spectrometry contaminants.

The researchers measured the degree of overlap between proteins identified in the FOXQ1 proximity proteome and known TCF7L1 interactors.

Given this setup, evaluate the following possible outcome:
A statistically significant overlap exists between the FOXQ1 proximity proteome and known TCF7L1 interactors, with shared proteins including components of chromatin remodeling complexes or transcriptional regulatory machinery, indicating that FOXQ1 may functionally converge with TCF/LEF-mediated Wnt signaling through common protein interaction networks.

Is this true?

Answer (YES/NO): YES